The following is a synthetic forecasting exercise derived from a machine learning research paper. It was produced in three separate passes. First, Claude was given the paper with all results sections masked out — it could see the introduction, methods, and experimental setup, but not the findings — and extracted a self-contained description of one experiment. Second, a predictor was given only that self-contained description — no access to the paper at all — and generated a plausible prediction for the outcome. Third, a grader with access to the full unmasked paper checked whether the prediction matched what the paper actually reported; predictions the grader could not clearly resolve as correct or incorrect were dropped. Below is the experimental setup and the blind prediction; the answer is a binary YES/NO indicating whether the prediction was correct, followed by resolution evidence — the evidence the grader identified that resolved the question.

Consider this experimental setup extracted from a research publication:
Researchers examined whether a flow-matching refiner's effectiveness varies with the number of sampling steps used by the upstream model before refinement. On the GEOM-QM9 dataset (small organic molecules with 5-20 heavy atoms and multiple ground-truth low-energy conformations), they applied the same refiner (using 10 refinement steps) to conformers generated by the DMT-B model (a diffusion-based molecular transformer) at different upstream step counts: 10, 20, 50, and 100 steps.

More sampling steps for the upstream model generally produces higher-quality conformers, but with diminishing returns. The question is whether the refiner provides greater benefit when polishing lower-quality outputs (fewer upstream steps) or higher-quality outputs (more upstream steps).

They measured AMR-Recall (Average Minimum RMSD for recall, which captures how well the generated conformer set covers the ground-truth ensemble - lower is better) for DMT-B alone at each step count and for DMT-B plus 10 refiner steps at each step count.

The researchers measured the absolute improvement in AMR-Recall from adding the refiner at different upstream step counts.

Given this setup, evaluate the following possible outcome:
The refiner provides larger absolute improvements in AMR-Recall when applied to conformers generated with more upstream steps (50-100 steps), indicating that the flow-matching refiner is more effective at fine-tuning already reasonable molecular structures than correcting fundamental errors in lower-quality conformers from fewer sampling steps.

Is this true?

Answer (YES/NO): NO